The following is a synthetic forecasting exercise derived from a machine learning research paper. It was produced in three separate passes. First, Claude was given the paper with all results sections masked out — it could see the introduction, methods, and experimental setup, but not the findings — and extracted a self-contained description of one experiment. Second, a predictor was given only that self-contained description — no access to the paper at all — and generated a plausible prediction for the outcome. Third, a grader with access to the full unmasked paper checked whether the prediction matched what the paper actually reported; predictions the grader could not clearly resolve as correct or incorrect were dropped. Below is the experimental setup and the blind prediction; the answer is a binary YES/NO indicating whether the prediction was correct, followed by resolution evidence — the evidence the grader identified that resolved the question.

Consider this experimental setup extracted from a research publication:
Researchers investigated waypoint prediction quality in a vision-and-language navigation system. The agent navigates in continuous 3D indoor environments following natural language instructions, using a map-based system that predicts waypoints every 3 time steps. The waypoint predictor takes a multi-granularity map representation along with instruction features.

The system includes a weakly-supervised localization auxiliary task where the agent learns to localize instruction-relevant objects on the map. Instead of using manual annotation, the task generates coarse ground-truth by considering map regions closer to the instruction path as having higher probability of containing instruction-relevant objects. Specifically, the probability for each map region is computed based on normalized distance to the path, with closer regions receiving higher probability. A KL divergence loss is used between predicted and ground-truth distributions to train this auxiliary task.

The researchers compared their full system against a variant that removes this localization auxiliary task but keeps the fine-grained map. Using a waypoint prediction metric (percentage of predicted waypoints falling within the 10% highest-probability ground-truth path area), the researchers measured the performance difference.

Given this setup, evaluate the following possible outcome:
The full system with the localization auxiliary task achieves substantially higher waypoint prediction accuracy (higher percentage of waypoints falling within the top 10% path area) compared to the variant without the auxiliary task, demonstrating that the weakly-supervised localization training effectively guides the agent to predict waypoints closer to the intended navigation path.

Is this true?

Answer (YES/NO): YES